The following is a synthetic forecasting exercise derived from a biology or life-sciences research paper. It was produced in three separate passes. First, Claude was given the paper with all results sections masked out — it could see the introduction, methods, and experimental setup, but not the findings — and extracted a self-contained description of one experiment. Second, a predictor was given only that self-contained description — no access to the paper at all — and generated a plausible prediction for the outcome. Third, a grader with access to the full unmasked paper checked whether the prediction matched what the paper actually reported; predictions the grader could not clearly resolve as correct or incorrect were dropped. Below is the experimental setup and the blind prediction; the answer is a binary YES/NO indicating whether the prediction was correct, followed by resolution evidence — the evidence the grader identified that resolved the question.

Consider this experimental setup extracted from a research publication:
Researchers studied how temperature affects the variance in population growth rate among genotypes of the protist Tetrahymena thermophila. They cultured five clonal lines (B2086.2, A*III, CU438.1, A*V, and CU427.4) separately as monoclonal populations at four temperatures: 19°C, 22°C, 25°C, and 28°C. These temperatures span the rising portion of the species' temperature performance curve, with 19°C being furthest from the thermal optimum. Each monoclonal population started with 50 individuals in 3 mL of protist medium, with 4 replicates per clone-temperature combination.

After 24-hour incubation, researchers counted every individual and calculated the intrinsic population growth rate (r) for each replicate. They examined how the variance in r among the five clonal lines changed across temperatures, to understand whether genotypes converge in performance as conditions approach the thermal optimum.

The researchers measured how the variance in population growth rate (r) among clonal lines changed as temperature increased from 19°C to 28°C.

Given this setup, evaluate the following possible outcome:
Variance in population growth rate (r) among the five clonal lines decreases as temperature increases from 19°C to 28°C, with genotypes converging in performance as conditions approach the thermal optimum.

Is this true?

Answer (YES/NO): YES